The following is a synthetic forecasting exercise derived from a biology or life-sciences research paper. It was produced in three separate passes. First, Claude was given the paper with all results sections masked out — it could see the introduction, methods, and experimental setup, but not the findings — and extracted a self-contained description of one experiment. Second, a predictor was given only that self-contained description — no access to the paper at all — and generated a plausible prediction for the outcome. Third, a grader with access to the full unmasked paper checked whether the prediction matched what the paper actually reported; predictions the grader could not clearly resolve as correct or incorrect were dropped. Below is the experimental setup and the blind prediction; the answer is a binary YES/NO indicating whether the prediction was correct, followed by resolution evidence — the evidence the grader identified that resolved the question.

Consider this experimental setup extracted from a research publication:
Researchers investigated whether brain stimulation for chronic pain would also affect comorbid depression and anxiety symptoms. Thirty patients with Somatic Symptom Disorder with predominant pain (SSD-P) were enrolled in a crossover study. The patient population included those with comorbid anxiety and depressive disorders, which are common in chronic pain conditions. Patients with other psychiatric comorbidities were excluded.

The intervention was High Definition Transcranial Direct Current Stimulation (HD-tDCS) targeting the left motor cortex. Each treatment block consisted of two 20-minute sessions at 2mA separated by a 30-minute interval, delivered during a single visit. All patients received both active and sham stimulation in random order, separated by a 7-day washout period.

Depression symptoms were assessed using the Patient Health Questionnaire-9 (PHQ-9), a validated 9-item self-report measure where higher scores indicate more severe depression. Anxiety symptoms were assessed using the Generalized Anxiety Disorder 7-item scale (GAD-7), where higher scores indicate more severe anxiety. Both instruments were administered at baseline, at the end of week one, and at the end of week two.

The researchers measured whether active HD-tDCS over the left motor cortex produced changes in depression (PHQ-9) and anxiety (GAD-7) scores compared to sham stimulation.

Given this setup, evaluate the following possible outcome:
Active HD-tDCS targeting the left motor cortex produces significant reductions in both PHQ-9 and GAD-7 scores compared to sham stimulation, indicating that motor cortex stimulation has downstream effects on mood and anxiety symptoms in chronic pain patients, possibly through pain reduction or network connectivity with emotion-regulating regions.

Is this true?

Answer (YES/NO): YES